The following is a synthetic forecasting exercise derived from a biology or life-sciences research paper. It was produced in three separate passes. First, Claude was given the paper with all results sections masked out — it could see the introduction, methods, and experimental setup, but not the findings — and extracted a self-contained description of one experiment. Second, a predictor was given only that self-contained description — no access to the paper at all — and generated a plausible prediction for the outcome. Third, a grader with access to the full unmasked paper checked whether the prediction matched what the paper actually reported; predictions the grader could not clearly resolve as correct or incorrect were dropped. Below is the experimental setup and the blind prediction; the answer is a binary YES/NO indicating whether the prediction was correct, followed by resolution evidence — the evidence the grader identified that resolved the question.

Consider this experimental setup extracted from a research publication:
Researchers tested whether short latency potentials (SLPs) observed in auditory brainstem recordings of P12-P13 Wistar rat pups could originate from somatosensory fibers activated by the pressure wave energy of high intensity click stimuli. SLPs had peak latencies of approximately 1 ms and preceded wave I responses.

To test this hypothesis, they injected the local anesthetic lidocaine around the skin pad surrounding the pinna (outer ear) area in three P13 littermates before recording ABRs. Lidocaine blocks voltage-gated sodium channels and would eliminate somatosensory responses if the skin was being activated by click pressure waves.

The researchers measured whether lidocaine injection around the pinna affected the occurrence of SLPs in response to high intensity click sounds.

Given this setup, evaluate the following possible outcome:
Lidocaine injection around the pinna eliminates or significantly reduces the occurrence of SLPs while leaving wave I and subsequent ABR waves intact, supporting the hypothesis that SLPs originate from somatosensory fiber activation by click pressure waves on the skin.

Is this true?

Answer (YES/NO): NO